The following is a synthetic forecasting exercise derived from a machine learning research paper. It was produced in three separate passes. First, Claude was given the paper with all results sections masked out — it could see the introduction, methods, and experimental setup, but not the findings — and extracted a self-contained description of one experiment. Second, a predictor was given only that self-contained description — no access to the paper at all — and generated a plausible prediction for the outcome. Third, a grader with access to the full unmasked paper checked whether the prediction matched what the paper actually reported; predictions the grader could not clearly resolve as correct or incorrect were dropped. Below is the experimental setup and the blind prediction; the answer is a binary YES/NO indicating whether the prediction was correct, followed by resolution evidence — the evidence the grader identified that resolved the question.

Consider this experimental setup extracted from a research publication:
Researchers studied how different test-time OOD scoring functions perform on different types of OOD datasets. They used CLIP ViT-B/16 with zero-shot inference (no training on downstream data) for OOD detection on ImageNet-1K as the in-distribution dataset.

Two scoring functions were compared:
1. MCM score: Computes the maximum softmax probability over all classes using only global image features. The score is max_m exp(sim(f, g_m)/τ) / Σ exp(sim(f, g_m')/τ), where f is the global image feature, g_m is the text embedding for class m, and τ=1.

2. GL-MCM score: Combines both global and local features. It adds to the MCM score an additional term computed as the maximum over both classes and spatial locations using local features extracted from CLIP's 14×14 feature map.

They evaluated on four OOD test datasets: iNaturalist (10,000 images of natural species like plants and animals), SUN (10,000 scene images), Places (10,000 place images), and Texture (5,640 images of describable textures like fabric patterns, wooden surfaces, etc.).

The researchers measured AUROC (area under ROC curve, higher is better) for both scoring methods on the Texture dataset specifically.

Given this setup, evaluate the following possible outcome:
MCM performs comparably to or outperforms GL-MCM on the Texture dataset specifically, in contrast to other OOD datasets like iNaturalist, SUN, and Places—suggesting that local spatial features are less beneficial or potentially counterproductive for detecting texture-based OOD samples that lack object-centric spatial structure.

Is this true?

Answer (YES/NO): YES